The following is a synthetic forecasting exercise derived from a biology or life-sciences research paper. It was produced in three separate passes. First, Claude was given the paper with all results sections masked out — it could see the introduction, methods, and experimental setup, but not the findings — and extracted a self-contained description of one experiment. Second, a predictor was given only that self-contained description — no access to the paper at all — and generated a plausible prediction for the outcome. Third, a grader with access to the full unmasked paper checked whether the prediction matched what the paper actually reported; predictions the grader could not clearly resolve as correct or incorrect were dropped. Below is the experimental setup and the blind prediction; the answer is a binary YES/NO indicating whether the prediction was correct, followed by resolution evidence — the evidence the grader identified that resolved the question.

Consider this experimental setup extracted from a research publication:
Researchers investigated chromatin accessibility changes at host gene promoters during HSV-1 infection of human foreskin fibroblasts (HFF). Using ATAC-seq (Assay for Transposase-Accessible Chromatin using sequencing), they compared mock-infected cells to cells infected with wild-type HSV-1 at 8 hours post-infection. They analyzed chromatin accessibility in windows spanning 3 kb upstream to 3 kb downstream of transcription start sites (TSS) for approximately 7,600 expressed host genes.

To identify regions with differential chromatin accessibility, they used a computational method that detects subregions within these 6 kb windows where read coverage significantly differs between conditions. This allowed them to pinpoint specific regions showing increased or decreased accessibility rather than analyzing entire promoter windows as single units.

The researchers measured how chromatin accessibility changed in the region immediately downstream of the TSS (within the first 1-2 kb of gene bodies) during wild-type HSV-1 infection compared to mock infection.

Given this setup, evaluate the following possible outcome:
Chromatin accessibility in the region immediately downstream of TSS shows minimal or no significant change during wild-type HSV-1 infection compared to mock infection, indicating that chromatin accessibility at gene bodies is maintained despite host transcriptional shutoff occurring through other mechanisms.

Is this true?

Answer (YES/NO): NO